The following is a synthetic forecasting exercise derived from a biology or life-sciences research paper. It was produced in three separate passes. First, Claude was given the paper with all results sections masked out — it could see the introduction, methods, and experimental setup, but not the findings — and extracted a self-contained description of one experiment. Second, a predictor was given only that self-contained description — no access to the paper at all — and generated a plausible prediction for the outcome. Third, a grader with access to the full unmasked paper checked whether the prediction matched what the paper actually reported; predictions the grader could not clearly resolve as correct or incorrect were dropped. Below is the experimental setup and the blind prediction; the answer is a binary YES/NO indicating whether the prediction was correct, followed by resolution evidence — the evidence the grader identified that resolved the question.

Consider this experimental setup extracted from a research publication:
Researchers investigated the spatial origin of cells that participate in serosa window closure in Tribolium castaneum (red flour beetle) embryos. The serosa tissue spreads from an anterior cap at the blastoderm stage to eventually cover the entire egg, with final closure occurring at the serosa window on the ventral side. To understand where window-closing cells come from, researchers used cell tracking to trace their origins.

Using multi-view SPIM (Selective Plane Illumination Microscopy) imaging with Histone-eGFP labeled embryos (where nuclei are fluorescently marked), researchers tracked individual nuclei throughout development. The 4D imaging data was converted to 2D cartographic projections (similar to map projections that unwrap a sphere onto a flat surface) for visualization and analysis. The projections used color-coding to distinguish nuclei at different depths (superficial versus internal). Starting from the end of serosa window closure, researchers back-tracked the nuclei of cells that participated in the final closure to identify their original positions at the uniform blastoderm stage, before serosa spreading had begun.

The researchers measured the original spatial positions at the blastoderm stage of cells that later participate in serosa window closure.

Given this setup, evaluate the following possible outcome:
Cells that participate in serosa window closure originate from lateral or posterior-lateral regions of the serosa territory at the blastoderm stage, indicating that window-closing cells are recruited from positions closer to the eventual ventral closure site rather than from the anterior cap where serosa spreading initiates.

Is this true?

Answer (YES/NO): NO